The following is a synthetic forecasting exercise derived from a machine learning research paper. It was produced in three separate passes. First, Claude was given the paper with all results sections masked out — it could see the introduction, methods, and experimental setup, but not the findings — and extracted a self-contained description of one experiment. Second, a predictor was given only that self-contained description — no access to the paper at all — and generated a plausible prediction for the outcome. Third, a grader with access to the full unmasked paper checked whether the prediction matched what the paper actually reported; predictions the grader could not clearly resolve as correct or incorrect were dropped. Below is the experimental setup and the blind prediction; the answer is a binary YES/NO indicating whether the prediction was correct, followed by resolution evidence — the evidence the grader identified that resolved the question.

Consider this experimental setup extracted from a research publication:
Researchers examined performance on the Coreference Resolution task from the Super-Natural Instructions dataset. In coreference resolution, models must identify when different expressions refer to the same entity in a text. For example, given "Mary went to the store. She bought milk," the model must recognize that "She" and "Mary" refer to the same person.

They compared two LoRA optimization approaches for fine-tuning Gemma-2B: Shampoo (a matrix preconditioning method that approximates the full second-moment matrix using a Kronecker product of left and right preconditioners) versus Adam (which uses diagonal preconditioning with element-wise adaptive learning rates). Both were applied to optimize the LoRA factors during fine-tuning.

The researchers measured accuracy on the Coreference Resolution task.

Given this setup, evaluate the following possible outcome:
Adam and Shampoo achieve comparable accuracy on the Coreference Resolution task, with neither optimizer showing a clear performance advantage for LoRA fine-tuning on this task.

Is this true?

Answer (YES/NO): YES